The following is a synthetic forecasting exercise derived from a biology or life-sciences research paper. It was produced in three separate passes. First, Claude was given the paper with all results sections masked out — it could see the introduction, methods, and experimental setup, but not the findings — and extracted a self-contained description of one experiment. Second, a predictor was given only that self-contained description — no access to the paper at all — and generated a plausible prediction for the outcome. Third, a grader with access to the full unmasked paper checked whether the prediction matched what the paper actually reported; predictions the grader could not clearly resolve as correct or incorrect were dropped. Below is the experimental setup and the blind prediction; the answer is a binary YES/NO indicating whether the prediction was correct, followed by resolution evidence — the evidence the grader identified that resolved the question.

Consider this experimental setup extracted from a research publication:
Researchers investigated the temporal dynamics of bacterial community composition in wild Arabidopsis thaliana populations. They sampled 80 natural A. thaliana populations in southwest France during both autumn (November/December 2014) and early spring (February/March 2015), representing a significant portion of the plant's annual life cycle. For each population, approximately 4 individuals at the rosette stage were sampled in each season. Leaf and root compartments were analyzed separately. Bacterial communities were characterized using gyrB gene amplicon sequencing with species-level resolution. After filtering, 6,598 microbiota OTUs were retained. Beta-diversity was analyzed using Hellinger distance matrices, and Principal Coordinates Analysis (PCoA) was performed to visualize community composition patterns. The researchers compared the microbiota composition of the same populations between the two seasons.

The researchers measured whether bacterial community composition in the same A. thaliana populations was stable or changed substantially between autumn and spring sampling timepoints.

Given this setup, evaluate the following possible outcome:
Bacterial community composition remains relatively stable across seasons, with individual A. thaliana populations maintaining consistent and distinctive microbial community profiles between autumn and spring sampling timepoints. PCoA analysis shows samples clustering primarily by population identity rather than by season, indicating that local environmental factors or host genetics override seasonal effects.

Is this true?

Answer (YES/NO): NO